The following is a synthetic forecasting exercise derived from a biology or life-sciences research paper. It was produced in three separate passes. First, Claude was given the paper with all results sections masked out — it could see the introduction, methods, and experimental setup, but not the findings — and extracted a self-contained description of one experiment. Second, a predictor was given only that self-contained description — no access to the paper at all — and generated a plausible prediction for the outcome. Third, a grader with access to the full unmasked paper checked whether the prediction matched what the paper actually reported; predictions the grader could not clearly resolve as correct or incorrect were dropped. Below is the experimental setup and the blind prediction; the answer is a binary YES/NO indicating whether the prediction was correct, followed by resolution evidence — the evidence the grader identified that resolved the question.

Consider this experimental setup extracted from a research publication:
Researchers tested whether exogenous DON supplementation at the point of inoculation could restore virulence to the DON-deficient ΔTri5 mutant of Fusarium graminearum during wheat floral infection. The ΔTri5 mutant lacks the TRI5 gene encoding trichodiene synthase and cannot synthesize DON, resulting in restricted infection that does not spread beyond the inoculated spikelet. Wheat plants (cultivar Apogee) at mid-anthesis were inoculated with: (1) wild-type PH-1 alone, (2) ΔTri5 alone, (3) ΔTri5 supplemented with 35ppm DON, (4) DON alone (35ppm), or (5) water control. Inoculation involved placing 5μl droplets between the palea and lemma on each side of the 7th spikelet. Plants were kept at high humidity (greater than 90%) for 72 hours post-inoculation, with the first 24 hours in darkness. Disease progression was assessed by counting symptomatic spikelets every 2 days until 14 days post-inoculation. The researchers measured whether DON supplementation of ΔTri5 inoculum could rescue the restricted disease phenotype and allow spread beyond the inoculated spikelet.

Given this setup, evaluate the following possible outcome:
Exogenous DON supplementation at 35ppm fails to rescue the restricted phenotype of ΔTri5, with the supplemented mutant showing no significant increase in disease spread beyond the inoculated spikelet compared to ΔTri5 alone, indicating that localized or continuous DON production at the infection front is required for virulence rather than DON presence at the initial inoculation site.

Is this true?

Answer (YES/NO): YES